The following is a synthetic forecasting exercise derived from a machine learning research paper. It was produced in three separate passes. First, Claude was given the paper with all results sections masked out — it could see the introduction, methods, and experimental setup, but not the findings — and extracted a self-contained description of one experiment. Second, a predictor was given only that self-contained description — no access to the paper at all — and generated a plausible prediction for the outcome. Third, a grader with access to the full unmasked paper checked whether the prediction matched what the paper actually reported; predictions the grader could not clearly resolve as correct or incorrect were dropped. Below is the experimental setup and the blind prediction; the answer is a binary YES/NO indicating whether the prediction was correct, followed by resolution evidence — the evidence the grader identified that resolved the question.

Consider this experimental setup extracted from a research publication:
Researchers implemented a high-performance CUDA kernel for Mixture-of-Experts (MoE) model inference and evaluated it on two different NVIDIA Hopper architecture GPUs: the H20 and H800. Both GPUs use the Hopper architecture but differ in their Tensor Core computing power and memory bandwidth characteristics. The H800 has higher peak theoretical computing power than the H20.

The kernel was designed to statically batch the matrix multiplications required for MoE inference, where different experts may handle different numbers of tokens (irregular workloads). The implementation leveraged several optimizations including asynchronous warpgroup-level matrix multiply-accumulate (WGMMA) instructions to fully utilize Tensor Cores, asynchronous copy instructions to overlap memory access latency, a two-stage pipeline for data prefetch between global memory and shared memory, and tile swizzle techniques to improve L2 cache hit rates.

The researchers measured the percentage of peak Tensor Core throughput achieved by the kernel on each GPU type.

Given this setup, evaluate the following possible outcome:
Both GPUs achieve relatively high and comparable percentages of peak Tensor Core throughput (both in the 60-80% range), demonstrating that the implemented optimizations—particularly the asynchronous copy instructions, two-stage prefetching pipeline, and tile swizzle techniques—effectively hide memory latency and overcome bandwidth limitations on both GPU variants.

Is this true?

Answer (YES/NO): NO